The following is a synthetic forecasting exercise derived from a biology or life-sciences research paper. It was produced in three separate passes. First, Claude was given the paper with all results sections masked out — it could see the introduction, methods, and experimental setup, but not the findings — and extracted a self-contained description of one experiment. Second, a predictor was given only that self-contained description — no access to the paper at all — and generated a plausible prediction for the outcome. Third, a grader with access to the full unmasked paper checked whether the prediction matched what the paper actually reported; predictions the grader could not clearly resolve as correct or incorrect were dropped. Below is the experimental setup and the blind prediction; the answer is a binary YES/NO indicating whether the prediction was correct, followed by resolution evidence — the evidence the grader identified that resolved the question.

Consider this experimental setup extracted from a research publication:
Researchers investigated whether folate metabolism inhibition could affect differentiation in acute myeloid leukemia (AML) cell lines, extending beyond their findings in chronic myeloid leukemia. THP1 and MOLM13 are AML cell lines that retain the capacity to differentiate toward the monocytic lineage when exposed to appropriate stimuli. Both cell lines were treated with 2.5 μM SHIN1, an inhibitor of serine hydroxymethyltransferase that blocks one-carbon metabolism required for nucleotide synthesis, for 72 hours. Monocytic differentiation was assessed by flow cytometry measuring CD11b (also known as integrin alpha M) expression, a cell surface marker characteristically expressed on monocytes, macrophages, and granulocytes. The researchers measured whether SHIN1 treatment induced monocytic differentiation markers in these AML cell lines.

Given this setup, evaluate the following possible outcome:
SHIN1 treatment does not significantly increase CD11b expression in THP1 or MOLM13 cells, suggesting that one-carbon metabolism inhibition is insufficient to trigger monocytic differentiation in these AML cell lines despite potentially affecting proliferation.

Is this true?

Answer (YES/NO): NO